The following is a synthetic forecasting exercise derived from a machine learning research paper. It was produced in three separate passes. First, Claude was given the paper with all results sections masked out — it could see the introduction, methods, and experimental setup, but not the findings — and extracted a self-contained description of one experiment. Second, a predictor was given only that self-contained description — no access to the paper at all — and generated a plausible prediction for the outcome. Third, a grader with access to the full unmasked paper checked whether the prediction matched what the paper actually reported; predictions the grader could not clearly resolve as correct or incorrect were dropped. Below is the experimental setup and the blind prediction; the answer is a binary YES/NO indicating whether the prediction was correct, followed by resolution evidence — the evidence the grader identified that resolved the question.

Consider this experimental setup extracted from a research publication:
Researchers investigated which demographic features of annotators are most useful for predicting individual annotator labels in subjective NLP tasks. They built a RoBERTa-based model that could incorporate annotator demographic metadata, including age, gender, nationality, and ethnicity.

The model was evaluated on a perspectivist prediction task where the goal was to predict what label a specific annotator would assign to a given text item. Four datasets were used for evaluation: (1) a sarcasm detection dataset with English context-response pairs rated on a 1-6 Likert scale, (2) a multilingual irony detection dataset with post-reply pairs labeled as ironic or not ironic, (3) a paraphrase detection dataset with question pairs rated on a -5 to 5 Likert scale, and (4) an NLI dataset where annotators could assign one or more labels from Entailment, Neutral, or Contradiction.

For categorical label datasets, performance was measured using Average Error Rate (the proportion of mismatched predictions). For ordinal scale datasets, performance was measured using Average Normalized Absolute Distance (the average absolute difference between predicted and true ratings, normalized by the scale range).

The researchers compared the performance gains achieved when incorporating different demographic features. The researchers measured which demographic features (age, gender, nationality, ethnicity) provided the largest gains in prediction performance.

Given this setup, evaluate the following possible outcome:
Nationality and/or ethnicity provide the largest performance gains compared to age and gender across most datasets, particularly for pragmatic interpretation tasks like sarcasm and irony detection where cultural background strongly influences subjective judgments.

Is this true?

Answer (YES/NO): NO